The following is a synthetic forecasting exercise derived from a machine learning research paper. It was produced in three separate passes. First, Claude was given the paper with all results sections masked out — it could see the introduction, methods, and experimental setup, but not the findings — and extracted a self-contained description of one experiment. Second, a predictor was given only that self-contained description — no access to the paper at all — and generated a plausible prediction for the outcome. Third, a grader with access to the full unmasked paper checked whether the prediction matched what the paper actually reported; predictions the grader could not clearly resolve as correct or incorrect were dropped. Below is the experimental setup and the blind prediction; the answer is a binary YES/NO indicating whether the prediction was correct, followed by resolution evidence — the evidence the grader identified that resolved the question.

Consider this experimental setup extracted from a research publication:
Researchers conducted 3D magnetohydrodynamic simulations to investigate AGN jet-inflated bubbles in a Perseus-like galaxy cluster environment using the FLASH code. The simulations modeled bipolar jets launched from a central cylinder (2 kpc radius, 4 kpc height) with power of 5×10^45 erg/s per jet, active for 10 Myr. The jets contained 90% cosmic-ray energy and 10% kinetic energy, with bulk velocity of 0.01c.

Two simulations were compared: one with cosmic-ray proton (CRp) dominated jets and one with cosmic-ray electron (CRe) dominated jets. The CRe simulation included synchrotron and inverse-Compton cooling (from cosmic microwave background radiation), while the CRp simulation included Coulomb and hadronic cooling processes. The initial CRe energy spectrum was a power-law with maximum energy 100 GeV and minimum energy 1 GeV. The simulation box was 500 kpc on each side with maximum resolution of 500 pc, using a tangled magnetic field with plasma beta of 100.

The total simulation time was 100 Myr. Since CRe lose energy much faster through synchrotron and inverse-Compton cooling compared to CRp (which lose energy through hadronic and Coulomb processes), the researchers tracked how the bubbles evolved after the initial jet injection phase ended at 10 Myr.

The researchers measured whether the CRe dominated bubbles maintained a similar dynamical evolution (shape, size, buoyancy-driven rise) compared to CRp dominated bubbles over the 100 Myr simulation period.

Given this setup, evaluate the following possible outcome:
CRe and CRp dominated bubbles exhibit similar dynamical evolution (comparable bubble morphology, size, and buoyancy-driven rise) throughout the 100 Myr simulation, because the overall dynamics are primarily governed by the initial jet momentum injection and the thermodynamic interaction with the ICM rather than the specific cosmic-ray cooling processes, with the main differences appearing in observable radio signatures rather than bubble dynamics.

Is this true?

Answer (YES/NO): YES